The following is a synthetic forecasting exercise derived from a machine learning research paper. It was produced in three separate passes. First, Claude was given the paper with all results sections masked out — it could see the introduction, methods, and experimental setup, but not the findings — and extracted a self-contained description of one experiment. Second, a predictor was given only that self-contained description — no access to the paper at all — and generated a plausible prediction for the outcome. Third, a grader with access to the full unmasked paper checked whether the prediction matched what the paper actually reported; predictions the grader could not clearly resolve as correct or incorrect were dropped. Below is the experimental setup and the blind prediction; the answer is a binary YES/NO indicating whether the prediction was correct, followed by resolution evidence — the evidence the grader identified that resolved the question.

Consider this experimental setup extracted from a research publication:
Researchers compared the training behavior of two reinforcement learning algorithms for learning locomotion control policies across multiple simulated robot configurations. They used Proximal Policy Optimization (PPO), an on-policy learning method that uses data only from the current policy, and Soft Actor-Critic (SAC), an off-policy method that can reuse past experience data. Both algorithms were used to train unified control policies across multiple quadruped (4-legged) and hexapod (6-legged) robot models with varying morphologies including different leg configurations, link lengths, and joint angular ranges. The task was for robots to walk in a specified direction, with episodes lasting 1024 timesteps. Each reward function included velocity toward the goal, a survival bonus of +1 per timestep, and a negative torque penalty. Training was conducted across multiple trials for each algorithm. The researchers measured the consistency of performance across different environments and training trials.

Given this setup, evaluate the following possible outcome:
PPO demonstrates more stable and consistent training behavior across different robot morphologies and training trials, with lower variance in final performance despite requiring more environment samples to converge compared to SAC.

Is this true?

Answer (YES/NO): YES